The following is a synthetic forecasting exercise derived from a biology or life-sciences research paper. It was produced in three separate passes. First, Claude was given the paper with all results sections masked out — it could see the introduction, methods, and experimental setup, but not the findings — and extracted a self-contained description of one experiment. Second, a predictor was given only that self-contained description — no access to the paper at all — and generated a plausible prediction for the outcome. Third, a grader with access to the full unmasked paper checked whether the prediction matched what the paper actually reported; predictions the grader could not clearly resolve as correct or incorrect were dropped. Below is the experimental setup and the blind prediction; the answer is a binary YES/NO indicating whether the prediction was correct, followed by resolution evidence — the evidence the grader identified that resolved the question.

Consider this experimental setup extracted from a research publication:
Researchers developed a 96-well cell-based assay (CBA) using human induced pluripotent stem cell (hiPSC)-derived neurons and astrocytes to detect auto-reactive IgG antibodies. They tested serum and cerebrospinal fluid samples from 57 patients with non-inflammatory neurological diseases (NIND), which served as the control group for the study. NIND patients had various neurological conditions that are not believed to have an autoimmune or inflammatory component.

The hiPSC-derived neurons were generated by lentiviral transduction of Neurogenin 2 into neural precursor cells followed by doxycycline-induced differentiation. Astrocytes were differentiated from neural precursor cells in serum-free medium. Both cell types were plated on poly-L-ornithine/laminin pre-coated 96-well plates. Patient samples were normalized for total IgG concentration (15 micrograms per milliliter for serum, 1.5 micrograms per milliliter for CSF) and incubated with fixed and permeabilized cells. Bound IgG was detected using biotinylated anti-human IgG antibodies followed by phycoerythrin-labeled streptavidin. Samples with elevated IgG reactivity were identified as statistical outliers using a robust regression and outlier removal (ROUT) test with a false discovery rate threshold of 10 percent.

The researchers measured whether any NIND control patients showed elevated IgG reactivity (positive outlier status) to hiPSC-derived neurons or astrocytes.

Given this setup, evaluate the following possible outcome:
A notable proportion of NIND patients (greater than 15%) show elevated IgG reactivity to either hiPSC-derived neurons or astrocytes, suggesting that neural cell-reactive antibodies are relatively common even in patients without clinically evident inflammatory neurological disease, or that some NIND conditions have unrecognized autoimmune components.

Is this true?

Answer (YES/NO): NO